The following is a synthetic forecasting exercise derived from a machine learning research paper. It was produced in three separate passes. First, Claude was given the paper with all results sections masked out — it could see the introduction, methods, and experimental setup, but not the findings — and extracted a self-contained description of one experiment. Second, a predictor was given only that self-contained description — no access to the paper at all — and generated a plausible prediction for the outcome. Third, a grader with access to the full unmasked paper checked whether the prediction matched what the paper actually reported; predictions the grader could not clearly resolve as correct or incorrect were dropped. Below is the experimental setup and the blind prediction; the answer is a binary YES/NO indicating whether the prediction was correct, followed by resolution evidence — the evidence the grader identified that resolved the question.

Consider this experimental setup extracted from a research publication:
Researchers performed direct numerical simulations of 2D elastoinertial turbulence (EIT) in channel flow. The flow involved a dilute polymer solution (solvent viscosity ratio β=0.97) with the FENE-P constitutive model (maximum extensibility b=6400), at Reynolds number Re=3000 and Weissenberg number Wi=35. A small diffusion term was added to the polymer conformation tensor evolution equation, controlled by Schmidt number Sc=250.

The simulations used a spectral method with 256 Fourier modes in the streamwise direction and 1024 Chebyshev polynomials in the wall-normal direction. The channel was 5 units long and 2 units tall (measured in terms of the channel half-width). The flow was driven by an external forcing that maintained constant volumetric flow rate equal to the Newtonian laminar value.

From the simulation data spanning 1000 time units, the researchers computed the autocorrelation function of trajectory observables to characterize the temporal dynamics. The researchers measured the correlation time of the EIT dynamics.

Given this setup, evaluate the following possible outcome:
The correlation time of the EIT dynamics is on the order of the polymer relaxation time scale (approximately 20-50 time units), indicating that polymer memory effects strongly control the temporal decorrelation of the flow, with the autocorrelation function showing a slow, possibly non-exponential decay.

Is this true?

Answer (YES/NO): NO